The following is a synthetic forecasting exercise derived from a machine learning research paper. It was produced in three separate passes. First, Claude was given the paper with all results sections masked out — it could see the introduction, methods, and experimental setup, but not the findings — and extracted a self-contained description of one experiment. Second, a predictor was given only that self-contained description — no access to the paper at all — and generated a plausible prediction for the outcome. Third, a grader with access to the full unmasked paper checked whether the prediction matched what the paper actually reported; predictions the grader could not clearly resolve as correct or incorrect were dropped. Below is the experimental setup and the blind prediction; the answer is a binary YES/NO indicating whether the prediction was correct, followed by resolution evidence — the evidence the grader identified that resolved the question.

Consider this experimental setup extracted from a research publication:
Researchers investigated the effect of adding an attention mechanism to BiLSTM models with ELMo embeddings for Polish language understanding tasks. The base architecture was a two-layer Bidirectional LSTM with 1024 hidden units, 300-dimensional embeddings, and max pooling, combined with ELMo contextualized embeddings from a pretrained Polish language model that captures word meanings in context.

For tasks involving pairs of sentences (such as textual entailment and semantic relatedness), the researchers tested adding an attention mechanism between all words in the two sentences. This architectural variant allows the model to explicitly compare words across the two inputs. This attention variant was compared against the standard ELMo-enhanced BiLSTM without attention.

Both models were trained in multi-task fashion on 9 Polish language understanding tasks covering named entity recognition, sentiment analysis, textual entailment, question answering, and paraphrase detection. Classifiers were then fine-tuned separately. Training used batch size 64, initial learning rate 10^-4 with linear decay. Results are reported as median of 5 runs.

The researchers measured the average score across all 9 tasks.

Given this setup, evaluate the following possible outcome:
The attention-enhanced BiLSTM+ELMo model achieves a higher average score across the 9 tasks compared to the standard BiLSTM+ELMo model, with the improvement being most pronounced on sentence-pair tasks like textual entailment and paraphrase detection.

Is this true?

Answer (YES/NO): NO